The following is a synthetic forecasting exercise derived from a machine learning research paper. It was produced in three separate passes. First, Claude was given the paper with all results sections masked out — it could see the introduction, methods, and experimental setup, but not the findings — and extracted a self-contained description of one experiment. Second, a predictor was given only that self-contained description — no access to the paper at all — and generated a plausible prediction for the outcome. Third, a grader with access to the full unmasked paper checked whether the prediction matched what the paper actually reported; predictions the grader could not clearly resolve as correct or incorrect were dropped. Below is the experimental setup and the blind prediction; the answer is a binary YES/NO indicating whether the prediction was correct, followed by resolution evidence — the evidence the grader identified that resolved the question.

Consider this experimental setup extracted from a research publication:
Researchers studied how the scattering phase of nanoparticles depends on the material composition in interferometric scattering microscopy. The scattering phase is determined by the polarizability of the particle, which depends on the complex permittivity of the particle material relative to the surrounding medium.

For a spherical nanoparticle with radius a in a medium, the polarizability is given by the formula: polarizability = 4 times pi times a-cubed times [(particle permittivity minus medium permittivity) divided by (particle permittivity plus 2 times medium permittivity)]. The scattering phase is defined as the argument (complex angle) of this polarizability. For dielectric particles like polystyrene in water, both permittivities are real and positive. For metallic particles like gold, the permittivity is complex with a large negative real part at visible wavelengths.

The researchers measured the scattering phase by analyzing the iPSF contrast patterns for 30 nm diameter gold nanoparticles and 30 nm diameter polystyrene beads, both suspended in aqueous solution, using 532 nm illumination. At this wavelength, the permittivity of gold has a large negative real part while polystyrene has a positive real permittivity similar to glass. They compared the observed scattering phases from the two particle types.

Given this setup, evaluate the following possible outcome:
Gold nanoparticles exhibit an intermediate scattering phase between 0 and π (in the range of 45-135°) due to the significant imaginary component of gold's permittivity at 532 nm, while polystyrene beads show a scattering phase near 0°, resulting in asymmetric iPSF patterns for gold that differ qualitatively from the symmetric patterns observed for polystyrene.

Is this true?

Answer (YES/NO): NO